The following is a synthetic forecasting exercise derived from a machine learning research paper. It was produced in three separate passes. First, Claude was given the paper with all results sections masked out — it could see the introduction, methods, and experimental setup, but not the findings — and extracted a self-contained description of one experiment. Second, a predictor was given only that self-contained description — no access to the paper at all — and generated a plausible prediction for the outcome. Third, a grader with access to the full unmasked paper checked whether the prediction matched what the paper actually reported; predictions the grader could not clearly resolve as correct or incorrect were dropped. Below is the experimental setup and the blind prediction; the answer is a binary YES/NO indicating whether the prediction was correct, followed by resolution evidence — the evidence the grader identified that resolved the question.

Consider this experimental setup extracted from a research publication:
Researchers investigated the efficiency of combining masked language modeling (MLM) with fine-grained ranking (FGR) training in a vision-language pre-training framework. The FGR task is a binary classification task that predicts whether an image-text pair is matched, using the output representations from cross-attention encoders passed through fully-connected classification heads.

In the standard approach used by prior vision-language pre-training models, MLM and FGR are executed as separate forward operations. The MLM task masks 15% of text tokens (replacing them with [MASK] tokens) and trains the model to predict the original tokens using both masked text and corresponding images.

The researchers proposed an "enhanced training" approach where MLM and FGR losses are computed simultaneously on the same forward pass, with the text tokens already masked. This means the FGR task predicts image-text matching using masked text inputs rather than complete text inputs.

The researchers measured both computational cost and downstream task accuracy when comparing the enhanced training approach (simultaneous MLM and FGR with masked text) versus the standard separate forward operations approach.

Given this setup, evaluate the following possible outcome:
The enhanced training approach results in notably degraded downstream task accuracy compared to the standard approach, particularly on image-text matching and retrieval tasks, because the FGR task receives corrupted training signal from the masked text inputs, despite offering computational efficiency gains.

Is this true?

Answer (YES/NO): NO